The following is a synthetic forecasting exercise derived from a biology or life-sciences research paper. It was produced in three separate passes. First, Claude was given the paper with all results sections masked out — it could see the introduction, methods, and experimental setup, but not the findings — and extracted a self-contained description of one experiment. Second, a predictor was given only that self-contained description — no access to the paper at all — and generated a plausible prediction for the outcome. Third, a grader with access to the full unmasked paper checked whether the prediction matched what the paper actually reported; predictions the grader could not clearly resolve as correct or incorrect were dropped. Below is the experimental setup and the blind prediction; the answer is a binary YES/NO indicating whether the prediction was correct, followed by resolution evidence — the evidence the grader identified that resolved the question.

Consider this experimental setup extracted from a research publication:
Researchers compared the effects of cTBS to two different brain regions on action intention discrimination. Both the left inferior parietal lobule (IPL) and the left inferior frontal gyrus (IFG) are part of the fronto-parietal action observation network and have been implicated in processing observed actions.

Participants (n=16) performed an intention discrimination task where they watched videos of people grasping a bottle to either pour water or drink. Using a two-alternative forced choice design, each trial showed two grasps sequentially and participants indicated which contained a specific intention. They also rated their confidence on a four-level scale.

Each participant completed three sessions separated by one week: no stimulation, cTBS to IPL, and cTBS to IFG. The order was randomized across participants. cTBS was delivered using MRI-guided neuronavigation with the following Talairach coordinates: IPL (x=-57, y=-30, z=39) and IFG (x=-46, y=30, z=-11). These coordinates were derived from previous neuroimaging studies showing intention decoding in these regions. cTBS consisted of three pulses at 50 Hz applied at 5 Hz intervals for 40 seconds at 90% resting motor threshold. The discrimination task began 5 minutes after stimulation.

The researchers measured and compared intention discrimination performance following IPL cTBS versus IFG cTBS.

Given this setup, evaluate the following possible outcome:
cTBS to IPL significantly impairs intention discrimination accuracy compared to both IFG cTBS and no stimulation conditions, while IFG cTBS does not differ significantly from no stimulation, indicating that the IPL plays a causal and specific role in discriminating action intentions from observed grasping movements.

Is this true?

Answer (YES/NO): YES